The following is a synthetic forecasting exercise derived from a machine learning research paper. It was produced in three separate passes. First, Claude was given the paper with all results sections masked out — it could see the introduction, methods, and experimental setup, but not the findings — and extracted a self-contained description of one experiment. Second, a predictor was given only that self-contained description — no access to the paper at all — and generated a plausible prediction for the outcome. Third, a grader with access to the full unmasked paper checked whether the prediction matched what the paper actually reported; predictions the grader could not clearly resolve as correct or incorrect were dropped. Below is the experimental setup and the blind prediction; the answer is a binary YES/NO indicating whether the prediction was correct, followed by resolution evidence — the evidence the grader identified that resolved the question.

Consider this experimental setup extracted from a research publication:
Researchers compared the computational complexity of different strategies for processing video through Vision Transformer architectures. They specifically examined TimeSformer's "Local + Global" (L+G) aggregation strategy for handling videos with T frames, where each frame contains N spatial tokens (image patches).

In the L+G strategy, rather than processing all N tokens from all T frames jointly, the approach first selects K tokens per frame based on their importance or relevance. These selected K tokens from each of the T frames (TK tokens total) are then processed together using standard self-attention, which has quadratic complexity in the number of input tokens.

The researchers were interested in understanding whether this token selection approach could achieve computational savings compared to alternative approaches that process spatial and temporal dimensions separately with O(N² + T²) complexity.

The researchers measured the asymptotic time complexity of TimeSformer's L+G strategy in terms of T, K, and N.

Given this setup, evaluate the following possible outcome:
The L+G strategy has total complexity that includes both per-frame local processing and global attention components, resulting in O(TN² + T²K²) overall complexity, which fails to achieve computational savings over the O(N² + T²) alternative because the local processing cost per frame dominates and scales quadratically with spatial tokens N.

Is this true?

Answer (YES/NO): NO